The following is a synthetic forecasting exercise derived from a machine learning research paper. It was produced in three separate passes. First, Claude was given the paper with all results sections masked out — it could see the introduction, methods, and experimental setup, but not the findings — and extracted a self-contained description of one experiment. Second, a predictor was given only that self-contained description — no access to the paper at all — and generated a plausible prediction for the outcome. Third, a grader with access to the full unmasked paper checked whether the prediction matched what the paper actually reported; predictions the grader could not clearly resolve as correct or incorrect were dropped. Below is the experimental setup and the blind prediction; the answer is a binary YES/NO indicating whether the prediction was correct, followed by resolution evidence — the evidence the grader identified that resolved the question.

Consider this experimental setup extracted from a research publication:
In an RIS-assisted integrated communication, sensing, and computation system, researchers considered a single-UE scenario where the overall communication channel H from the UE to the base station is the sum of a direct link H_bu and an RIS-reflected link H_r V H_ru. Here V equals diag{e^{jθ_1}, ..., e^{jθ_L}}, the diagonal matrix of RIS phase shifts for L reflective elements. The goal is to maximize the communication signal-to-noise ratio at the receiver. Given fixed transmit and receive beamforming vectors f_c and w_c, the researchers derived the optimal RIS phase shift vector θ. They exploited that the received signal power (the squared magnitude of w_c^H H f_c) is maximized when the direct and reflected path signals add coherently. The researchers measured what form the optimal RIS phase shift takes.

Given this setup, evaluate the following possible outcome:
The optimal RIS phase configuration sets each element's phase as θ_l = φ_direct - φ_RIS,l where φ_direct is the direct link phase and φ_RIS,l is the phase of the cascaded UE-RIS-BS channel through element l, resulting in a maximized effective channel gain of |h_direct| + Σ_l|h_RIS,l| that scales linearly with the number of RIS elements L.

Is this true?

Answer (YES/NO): NO